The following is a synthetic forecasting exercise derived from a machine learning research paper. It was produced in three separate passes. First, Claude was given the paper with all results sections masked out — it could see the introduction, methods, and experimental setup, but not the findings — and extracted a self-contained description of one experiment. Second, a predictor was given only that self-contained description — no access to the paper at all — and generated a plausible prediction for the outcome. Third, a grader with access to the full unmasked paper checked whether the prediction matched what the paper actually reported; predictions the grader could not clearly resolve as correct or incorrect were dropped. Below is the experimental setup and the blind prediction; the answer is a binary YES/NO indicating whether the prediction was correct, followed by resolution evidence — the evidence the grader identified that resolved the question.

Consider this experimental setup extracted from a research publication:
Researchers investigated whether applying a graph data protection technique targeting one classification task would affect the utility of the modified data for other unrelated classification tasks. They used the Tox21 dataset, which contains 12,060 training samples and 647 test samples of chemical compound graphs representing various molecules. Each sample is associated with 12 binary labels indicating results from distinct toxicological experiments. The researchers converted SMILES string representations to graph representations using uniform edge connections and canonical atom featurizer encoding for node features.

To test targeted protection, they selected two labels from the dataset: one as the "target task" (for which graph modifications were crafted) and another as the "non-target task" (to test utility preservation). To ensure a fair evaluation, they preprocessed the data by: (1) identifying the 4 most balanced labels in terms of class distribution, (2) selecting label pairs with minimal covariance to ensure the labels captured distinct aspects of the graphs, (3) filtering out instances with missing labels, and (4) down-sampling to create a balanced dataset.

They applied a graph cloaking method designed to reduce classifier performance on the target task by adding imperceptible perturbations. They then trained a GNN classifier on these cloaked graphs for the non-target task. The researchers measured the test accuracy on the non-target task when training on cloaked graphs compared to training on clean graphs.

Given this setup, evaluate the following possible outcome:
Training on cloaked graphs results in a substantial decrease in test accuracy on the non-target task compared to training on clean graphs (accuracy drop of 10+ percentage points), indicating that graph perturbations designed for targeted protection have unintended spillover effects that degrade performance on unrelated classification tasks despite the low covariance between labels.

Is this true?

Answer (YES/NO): NO